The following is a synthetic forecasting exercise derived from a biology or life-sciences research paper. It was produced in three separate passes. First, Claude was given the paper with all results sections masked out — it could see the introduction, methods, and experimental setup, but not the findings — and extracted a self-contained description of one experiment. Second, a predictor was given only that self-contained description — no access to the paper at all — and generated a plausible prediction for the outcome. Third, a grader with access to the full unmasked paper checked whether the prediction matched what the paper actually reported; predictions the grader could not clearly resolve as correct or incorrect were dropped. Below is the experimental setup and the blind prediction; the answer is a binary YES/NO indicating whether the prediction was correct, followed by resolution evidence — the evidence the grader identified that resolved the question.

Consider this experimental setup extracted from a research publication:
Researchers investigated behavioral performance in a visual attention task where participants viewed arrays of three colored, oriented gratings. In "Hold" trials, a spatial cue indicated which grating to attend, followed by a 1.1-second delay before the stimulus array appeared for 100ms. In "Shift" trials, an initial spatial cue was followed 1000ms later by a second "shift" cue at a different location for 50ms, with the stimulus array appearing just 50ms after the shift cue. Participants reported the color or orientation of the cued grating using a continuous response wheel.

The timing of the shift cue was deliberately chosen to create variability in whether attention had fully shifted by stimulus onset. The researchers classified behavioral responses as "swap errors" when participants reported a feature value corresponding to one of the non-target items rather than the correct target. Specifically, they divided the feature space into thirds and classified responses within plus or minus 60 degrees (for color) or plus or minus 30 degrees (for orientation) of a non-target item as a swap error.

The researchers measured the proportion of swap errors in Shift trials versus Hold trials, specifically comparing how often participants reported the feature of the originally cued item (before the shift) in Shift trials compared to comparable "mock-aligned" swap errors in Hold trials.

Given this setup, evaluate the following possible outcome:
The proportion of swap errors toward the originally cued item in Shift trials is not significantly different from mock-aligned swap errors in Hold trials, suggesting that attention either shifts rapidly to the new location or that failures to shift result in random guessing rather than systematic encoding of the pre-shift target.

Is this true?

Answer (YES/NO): NO